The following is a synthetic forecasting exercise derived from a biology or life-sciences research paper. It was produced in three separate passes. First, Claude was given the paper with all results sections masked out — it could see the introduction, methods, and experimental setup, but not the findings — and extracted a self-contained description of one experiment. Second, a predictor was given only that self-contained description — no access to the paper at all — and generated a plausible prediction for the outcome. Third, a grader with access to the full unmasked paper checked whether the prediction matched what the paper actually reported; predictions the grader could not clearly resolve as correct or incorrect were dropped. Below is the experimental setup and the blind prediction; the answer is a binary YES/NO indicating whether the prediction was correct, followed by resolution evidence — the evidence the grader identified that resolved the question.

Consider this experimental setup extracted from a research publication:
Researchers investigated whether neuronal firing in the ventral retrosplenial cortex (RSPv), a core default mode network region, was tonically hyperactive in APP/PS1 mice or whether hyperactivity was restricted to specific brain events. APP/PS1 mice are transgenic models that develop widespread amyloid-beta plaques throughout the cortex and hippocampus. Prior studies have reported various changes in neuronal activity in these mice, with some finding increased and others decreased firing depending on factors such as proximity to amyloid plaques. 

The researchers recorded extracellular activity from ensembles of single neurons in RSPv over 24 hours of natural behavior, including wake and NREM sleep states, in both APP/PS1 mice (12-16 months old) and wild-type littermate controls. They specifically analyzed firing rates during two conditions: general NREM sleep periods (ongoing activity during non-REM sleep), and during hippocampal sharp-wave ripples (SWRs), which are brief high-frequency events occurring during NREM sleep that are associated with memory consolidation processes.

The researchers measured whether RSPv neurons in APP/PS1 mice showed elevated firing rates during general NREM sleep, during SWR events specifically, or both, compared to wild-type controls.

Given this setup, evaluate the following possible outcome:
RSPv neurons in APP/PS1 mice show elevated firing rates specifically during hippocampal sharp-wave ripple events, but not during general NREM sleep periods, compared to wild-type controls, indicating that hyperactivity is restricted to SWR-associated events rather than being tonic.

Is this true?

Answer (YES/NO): YES